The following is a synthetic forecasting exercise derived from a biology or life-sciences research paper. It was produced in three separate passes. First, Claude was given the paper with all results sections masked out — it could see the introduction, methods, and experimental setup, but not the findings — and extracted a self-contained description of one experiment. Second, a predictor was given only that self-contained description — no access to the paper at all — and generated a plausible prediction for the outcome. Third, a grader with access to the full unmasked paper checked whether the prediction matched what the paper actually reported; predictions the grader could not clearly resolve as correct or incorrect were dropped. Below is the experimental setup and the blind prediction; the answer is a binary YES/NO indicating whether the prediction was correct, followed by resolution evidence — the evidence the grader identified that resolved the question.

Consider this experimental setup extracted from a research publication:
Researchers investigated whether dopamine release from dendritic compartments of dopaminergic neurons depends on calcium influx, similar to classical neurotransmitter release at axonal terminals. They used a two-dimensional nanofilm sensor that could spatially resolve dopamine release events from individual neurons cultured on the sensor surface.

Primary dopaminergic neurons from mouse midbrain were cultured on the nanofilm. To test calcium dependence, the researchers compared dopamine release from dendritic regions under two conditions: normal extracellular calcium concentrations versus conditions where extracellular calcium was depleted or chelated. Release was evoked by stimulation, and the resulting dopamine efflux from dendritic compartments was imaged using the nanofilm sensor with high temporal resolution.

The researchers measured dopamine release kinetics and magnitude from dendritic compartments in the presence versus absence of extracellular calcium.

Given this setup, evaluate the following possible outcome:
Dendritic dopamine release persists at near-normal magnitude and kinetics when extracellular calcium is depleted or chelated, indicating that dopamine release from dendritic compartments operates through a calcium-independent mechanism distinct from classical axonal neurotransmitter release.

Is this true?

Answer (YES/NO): NO